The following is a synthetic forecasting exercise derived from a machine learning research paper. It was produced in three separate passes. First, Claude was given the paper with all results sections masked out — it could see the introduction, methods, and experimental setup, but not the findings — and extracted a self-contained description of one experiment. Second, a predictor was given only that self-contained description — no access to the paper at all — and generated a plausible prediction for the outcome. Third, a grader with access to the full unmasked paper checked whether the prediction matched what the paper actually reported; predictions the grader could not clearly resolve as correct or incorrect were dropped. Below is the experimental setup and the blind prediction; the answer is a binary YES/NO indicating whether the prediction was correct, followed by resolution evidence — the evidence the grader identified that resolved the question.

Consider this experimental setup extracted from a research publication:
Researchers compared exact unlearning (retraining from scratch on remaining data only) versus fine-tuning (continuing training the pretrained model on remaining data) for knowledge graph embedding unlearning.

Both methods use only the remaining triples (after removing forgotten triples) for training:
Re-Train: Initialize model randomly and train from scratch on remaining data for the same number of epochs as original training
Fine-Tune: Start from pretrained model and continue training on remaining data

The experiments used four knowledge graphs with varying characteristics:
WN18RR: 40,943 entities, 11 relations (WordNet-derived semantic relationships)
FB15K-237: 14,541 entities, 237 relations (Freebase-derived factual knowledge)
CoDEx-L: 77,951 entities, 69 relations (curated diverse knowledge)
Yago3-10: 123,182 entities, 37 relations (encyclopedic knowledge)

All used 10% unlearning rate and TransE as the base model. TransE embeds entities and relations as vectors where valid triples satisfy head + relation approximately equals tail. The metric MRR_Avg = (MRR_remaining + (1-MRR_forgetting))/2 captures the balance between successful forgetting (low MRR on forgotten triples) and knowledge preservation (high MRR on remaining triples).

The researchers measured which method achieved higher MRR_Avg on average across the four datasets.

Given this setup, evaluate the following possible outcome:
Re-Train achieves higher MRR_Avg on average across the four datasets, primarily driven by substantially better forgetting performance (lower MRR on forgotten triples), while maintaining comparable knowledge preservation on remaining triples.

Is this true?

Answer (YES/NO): NO